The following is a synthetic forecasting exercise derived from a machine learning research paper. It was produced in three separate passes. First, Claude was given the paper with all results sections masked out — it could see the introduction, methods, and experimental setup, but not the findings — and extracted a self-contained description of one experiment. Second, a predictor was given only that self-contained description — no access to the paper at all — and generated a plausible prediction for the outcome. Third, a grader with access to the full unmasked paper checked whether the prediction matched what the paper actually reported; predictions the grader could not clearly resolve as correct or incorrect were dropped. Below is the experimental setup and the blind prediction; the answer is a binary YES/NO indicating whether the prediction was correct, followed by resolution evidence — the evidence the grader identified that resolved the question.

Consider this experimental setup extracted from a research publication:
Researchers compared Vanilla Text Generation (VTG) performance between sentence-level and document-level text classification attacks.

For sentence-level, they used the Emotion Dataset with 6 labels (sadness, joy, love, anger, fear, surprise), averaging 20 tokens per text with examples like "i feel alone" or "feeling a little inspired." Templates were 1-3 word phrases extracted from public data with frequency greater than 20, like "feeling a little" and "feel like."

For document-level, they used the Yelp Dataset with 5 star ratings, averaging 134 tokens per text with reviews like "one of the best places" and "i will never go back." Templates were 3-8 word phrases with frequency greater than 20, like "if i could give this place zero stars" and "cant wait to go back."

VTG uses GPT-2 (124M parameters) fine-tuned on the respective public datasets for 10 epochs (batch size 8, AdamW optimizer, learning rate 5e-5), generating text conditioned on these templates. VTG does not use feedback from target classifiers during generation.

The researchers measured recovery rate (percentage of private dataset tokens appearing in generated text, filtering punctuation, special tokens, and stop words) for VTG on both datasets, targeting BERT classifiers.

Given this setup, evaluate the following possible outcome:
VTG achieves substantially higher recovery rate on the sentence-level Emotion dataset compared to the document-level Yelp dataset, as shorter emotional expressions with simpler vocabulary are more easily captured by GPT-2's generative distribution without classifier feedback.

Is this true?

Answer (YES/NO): NO